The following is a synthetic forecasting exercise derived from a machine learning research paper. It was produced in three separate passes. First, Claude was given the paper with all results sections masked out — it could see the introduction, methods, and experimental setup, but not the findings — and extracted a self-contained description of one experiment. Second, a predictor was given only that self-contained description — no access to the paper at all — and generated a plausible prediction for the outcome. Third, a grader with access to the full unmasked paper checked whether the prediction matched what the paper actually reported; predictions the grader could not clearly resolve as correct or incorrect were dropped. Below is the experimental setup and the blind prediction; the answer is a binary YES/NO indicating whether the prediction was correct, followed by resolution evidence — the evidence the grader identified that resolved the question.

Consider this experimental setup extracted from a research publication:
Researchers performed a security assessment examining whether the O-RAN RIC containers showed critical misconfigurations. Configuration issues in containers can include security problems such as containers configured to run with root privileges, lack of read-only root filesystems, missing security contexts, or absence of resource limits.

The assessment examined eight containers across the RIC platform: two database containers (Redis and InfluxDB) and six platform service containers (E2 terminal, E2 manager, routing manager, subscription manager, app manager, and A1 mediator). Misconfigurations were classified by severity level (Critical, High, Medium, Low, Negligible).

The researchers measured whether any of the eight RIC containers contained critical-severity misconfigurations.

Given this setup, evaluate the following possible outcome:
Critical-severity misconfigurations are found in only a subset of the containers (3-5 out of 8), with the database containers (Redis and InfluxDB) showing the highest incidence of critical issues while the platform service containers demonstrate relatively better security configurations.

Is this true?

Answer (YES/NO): NO